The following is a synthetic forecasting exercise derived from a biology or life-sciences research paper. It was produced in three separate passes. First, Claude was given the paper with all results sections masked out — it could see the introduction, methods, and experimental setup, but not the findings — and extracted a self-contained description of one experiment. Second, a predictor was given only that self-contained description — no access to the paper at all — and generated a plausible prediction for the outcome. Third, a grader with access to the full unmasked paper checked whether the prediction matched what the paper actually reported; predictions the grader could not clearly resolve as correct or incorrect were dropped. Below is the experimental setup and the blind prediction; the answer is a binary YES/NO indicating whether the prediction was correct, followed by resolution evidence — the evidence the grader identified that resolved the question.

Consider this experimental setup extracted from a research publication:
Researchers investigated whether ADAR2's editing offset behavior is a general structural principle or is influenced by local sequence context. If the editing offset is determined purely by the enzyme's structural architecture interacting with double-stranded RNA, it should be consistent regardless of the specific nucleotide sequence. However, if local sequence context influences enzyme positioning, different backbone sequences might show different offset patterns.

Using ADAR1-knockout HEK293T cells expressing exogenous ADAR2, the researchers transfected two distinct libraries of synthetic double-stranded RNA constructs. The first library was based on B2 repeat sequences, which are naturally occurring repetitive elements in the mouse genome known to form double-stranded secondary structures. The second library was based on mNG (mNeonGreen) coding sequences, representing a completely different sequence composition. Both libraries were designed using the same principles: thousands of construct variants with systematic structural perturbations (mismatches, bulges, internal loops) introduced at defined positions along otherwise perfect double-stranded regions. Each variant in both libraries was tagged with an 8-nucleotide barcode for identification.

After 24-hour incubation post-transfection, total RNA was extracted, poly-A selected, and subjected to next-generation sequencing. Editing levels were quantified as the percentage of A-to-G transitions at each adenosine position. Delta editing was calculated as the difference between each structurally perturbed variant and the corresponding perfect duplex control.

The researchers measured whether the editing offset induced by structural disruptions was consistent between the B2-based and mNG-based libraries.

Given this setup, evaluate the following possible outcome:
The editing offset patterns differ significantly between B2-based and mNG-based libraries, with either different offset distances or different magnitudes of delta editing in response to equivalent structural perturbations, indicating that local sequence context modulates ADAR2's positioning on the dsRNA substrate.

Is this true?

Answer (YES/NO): NO